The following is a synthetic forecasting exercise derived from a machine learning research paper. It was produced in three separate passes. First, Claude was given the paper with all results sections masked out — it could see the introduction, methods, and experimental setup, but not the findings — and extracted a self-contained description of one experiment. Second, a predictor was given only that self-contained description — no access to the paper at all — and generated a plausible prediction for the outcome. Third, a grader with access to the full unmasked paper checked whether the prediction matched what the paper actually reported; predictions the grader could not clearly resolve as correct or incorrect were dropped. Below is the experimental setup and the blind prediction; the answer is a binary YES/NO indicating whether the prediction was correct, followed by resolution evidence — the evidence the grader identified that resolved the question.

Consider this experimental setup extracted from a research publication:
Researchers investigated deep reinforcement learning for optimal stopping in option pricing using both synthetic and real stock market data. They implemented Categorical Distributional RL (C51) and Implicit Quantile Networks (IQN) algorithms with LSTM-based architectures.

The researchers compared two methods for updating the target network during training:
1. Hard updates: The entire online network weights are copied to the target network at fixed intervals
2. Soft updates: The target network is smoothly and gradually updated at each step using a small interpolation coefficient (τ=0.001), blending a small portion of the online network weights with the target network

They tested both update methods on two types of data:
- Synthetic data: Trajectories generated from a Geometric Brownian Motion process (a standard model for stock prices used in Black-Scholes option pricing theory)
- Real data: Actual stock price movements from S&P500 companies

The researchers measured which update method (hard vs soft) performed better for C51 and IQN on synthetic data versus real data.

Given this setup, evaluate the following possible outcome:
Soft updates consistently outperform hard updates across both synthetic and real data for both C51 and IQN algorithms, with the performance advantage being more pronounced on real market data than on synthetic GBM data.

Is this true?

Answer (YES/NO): NO